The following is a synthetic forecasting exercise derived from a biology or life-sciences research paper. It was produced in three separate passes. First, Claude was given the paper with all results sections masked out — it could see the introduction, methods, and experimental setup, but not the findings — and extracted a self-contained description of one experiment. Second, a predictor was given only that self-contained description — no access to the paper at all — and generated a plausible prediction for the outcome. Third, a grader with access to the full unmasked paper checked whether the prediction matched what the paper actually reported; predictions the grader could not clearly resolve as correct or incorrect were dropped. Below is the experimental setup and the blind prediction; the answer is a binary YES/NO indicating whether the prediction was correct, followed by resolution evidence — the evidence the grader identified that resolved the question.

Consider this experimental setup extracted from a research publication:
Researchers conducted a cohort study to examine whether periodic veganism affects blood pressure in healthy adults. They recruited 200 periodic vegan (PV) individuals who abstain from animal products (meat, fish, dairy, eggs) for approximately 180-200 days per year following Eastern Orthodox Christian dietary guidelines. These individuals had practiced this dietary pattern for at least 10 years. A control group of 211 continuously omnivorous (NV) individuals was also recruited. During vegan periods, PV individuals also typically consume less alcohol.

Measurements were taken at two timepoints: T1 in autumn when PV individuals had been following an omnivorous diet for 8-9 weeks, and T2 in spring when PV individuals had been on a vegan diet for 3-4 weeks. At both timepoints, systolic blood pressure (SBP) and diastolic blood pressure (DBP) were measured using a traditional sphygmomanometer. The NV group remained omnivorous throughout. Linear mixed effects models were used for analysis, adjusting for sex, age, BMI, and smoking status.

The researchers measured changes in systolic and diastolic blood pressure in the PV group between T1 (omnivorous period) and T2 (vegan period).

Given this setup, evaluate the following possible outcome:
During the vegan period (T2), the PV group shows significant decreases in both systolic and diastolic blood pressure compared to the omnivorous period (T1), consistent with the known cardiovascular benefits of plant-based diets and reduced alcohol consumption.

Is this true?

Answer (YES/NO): NO